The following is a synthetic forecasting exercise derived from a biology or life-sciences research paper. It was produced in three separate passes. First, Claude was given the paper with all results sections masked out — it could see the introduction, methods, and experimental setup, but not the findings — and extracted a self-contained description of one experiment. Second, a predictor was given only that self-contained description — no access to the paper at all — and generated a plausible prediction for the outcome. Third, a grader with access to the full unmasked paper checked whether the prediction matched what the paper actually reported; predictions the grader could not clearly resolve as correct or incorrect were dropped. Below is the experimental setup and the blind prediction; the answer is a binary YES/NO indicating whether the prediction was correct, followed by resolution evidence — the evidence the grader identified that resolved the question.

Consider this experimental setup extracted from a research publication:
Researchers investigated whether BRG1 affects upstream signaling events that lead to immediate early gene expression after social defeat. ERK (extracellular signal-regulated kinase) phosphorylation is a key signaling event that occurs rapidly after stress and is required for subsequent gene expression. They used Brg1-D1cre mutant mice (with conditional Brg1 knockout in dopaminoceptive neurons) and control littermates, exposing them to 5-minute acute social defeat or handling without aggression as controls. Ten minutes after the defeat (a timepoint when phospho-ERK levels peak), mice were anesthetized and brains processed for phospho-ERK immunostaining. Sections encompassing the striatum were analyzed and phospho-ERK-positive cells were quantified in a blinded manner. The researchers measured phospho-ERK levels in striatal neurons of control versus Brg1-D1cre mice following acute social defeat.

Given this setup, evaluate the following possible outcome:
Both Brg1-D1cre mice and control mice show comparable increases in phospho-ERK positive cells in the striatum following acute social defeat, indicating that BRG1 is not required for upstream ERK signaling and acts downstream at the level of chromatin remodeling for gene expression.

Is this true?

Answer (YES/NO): YES